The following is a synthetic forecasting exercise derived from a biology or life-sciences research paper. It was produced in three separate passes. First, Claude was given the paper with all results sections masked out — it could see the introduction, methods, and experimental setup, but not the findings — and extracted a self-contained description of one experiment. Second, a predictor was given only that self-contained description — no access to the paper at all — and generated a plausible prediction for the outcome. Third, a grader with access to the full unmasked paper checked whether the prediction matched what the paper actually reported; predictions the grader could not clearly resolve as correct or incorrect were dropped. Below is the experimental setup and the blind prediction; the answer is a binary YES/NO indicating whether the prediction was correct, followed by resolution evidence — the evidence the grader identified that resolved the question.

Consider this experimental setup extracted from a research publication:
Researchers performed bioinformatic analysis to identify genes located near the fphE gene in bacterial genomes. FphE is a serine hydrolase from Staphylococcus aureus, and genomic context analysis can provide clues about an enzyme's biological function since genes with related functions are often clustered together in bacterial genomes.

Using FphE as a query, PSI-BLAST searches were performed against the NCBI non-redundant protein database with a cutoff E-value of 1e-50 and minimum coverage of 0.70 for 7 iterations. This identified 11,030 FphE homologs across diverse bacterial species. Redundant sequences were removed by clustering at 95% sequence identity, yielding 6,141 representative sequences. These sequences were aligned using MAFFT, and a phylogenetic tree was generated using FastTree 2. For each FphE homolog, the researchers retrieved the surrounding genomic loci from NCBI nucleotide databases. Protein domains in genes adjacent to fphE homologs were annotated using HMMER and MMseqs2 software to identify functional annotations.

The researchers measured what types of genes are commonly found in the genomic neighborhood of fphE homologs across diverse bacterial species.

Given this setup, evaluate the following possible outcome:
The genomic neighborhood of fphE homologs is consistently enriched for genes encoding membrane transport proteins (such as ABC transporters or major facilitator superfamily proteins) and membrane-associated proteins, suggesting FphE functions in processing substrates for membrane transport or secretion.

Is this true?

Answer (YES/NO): NO